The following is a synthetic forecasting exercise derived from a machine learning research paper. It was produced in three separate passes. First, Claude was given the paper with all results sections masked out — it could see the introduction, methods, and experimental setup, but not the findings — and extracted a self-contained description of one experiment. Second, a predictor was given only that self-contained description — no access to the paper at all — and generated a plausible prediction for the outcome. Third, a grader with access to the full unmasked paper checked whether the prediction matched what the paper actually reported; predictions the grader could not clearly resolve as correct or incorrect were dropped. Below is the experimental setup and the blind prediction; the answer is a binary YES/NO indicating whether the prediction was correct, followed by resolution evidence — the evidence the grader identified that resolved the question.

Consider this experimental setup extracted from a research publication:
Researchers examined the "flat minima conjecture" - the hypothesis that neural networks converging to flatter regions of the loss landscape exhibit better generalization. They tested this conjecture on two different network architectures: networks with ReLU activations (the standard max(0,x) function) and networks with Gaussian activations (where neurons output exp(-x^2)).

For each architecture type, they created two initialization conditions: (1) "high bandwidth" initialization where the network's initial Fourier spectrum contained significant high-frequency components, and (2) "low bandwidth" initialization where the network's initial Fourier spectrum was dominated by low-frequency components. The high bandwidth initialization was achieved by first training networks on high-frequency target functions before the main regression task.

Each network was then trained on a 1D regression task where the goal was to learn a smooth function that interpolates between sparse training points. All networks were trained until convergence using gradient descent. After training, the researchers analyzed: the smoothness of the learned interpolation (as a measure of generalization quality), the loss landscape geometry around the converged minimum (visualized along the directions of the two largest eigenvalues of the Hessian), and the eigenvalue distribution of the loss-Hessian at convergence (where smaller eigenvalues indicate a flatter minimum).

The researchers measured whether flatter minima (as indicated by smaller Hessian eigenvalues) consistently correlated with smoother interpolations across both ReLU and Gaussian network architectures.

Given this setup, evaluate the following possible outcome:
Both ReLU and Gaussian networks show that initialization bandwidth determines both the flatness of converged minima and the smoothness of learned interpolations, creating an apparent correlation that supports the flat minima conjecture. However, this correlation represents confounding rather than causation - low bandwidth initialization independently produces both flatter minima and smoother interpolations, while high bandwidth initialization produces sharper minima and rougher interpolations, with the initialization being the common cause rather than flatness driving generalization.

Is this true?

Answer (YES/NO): NO